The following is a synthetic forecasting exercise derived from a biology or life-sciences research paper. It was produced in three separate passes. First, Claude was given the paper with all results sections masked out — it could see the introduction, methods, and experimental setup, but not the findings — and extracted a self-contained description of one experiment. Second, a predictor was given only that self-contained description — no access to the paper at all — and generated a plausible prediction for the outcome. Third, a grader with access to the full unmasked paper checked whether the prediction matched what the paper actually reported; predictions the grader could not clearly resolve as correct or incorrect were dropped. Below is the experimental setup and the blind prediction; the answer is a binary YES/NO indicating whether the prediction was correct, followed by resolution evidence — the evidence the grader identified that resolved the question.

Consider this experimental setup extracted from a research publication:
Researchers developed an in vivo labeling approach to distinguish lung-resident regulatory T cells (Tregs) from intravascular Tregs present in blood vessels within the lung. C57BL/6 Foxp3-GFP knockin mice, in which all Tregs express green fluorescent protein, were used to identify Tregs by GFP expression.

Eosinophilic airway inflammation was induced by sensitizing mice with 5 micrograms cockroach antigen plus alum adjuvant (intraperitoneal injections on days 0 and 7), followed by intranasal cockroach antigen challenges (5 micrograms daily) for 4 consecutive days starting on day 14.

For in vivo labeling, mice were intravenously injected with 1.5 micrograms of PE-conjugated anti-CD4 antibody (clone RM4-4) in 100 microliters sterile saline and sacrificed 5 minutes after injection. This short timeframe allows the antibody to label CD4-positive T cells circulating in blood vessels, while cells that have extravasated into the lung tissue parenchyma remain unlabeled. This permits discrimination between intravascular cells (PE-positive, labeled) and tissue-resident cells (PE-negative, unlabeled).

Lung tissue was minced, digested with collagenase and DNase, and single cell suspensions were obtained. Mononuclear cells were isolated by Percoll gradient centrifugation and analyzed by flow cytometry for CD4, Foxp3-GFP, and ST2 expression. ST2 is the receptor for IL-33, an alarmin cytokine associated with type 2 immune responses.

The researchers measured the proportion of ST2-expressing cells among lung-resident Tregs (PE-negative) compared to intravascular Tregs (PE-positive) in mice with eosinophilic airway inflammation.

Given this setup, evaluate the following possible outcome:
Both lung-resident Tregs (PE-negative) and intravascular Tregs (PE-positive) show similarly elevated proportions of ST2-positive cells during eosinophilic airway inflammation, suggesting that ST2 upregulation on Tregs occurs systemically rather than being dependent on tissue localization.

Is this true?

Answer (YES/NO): NO